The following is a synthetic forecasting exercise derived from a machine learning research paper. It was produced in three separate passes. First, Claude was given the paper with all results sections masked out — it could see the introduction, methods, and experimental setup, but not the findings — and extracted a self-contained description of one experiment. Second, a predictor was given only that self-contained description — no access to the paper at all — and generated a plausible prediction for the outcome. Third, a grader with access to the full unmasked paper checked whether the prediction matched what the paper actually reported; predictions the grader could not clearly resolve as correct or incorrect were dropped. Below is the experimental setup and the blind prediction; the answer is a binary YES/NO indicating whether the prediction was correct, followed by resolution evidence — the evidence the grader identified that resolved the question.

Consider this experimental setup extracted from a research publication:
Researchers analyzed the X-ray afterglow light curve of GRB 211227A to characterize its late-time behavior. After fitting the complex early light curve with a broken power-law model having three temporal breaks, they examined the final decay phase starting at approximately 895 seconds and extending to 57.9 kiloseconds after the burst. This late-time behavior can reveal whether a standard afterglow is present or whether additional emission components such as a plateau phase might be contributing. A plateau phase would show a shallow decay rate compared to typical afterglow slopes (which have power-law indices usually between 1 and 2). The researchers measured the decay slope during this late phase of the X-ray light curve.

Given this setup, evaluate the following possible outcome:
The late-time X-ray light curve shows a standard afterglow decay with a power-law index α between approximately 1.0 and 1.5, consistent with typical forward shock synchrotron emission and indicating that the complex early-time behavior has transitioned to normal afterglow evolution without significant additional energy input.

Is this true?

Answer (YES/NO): NO